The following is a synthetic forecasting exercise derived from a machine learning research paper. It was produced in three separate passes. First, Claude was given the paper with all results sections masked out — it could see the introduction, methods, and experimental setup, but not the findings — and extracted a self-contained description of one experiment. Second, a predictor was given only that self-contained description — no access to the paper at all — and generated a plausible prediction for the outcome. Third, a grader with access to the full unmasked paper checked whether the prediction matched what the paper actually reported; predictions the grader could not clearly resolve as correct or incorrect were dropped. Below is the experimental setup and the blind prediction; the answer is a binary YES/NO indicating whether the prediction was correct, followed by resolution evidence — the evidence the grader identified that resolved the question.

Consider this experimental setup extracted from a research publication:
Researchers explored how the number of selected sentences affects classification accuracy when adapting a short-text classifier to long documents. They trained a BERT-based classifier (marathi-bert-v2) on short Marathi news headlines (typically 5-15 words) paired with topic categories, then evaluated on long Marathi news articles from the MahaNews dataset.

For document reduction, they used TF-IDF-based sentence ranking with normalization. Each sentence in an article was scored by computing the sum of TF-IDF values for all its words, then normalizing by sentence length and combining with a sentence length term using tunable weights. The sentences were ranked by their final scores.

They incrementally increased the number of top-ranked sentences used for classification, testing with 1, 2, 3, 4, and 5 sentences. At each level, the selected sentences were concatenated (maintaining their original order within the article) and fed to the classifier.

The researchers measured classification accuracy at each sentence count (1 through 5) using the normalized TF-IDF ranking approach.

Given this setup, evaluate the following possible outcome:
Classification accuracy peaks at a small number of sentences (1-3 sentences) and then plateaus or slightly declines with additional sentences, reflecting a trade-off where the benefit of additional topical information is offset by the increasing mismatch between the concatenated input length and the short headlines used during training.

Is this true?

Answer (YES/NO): NO